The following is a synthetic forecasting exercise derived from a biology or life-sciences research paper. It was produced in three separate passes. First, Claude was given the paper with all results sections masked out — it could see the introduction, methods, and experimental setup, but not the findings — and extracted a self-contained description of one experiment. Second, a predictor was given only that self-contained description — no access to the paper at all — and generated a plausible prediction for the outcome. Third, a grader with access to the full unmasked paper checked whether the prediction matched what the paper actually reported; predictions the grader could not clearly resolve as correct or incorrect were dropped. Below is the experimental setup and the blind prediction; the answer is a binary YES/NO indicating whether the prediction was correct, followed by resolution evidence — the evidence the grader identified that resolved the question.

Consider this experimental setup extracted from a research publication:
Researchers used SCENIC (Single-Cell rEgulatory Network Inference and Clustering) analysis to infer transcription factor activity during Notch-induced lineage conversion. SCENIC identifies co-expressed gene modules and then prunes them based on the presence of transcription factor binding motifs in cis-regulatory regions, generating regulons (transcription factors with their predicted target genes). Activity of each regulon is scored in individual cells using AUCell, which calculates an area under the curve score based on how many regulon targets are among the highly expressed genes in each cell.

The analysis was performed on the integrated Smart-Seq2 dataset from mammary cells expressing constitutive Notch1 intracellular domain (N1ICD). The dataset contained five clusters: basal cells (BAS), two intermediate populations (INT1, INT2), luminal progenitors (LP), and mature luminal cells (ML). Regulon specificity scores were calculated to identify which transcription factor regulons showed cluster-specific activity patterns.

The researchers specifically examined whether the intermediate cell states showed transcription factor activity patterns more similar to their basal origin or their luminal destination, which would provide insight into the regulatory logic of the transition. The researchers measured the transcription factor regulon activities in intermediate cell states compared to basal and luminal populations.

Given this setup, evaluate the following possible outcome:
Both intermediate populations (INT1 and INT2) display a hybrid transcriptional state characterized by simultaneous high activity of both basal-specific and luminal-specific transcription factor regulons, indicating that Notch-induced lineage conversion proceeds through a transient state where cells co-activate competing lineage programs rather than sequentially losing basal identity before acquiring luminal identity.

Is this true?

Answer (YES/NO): NO